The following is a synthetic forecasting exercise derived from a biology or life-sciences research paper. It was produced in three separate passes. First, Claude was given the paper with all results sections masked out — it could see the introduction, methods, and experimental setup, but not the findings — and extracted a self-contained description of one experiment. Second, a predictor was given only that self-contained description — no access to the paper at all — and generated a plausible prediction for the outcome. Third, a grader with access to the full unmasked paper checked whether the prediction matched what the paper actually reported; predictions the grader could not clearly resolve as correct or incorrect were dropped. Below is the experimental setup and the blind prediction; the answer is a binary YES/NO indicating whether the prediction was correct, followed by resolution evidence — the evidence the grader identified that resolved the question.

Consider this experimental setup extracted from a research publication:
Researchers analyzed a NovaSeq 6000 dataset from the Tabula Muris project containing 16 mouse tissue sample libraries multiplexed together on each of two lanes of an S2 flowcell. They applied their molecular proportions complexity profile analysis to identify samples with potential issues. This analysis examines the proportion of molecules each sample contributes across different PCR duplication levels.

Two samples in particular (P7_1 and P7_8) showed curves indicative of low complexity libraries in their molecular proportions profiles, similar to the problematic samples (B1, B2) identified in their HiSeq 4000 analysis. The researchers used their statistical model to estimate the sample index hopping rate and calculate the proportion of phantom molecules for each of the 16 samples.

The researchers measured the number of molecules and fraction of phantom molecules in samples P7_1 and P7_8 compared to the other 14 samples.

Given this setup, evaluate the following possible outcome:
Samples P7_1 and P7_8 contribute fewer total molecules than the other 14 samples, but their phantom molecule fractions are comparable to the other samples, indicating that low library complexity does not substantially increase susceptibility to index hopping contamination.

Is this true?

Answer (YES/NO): NO